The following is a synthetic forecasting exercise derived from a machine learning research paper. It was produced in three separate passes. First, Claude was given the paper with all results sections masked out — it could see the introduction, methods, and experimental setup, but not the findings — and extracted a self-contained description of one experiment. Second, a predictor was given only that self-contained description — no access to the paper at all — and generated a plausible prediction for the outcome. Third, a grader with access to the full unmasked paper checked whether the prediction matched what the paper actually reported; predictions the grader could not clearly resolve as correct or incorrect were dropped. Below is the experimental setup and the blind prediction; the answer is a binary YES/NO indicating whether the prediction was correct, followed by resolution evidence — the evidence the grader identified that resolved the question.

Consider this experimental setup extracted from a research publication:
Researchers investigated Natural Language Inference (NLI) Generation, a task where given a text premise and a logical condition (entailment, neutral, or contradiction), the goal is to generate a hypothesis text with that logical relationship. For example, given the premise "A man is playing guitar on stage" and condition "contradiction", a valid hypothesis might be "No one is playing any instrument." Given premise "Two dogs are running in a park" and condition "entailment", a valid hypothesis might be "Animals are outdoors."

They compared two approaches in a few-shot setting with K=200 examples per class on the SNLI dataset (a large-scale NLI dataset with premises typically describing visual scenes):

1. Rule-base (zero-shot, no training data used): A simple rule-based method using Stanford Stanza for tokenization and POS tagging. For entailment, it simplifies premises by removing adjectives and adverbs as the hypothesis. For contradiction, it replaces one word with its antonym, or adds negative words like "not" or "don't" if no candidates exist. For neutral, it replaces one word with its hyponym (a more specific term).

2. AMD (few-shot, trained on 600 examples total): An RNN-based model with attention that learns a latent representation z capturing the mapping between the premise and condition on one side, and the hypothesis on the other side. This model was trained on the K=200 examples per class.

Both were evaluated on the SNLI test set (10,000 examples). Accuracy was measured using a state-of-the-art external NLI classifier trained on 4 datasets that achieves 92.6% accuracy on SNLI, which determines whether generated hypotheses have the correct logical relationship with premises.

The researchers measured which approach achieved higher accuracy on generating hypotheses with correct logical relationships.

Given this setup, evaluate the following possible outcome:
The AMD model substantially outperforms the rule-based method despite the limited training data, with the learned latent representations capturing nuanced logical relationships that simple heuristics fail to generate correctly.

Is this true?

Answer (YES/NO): NO